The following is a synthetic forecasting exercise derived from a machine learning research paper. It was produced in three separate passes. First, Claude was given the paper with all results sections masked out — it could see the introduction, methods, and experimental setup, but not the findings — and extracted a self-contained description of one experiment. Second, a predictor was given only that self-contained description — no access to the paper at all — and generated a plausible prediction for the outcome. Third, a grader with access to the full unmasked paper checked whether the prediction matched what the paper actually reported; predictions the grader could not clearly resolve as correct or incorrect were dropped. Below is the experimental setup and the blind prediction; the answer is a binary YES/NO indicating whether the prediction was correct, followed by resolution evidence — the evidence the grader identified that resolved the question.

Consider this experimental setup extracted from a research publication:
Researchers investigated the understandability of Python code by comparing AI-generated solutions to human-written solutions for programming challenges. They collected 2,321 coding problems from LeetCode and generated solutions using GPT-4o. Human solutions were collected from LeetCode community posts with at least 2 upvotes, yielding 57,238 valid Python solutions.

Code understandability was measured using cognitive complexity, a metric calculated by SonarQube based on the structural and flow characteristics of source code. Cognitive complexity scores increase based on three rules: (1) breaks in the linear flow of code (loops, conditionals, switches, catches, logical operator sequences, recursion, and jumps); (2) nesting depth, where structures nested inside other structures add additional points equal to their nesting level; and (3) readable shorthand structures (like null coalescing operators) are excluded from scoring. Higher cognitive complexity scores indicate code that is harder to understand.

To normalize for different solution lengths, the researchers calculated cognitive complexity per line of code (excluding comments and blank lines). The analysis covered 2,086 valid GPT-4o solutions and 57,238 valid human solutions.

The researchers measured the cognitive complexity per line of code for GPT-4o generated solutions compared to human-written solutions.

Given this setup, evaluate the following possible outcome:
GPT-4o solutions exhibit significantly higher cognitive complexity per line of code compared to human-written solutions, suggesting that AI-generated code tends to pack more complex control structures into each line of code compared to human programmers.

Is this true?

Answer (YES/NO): NO